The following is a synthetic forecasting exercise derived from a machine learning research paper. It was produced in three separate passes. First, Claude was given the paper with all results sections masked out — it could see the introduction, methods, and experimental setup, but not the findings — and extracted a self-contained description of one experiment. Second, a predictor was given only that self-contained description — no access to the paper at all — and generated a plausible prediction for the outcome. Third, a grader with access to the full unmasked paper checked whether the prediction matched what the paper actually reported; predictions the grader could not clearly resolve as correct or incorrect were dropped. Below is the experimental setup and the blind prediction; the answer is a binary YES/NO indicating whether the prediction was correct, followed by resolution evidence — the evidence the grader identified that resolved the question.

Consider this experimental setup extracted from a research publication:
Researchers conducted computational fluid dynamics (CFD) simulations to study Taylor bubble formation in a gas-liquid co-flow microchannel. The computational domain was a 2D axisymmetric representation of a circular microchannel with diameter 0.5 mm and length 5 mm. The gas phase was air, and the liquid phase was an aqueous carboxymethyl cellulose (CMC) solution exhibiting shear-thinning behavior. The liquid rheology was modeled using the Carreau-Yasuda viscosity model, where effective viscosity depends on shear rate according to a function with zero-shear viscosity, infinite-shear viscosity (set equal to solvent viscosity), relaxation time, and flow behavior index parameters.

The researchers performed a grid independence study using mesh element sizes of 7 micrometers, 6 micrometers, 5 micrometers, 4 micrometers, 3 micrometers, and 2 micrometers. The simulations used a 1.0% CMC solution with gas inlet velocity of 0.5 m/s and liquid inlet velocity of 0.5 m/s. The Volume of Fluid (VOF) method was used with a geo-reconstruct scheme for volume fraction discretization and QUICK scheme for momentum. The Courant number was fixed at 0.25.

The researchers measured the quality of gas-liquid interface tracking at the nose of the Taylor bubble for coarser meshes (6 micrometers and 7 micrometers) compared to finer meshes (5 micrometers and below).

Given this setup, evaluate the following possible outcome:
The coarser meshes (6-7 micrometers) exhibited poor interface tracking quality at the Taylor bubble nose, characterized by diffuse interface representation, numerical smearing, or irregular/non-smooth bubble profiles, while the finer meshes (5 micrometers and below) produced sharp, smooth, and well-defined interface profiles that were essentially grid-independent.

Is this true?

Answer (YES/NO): YES